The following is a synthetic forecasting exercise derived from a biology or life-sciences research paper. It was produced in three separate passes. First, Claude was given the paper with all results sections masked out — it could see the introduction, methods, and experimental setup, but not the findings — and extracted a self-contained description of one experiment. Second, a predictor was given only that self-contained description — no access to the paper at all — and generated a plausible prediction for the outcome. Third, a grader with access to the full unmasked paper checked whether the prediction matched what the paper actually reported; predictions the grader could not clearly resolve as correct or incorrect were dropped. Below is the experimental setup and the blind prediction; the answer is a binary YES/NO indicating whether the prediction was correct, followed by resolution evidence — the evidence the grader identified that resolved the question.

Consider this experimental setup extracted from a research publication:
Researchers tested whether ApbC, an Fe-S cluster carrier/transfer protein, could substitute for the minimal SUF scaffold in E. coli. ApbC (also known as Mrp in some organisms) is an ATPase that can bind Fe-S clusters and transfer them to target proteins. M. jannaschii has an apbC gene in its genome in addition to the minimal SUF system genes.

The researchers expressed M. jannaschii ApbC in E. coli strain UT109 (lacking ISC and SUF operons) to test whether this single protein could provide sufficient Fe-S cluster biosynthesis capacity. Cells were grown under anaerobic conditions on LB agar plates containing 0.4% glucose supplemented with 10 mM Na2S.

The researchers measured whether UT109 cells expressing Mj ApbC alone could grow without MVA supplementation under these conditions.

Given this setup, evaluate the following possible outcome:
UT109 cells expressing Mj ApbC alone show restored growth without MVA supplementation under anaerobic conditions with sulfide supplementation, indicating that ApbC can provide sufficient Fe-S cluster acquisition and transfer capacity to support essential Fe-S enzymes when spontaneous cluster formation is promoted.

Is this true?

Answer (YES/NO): NO